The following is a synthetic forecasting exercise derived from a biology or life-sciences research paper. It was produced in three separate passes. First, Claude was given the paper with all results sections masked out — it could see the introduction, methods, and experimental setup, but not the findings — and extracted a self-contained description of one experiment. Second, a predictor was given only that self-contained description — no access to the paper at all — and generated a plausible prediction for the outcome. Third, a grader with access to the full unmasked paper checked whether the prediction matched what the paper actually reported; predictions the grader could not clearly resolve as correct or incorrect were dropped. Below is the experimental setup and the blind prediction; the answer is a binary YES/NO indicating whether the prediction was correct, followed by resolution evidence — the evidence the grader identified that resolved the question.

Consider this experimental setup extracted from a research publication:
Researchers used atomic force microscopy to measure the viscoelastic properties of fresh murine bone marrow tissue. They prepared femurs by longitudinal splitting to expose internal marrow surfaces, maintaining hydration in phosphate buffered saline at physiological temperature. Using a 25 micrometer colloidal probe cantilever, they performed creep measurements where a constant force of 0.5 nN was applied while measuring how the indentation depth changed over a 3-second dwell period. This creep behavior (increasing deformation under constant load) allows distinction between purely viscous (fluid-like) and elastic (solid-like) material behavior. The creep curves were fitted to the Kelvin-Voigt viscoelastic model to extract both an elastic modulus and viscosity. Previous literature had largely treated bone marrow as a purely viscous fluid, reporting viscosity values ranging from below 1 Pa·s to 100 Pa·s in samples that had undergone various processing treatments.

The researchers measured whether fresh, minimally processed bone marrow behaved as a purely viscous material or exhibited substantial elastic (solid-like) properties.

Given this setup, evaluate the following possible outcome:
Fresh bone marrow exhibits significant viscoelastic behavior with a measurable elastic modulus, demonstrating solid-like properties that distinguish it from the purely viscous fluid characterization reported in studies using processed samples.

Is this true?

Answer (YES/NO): YES